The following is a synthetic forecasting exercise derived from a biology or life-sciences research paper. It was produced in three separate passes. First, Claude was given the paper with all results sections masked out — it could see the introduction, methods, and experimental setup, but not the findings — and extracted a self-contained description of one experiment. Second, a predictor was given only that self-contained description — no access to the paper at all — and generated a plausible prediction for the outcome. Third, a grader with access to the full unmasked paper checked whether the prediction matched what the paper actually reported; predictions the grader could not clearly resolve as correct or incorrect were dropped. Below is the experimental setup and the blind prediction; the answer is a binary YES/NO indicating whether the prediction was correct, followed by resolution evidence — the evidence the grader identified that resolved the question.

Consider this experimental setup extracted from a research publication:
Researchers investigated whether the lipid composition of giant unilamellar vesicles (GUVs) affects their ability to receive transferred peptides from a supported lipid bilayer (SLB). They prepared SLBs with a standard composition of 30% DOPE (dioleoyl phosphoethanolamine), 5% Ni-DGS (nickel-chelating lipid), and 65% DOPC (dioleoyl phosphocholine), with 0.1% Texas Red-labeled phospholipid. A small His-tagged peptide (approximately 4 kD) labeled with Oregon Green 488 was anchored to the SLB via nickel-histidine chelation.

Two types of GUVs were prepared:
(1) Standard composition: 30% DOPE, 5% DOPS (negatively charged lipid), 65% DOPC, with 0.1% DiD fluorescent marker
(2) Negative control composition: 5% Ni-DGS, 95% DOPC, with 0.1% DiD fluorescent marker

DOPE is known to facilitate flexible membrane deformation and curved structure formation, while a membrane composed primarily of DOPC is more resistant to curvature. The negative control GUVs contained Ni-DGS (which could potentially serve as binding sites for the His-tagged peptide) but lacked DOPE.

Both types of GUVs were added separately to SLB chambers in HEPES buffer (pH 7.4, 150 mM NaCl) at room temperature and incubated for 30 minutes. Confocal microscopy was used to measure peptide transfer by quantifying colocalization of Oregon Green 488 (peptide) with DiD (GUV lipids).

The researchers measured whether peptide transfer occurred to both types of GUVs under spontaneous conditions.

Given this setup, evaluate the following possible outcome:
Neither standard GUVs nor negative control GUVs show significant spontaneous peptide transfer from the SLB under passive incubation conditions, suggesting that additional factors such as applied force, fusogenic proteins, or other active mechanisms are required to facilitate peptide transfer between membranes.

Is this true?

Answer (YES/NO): NO